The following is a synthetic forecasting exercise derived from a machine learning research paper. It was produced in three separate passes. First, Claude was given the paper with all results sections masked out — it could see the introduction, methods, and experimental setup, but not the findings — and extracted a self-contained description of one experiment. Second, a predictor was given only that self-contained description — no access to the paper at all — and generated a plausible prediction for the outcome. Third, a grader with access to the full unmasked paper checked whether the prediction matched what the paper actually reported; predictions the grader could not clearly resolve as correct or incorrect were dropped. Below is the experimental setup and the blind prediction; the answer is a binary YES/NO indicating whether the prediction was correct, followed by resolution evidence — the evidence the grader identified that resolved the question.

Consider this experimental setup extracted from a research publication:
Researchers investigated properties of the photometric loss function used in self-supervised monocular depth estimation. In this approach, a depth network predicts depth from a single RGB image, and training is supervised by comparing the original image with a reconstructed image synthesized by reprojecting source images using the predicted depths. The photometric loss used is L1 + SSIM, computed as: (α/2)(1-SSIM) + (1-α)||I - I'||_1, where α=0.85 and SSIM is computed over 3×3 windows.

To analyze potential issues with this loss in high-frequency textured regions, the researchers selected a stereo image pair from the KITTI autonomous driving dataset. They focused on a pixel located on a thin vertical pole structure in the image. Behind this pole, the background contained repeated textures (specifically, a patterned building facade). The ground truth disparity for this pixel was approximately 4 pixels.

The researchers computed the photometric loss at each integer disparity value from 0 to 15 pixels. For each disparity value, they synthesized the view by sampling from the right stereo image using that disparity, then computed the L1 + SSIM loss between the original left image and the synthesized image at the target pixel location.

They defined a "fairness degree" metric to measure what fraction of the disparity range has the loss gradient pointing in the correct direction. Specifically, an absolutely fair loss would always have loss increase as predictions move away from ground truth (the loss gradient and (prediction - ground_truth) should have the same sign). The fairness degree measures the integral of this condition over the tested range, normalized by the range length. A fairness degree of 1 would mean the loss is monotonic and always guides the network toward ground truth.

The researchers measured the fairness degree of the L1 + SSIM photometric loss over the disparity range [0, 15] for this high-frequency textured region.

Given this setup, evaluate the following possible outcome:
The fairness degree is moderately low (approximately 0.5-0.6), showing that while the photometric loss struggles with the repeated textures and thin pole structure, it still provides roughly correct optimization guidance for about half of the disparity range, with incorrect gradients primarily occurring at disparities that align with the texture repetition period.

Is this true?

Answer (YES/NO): YES